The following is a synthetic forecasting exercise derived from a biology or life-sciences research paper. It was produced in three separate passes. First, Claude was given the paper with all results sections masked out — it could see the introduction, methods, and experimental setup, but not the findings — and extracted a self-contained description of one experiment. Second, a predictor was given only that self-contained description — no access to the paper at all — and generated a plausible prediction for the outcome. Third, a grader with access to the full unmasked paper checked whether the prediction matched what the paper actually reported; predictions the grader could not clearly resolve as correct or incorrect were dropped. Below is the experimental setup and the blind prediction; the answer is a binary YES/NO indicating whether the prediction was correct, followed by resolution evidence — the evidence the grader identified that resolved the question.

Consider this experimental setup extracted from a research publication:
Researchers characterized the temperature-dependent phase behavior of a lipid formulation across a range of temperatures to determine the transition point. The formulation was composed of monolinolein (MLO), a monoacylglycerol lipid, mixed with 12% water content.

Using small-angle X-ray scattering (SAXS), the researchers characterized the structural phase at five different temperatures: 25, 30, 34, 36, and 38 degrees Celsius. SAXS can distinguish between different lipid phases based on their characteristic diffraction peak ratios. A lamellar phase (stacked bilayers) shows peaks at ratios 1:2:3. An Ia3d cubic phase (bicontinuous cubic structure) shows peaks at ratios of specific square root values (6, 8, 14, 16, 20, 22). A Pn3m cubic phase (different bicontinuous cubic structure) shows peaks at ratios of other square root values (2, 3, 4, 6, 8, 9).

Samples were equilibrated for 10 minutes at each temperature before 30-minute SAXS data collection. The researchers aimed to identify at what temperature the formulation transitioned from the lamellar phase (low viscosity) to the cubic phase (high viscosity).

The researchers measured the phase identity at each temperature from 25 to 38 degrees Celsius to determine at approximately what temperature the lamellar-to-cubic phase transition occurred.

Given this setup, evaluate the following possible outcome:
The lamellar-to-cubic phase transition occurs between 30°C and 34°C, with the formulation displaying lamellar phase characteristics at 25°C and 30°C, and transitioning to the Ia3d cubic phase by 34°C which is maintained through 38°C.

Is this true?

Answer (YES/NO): NO